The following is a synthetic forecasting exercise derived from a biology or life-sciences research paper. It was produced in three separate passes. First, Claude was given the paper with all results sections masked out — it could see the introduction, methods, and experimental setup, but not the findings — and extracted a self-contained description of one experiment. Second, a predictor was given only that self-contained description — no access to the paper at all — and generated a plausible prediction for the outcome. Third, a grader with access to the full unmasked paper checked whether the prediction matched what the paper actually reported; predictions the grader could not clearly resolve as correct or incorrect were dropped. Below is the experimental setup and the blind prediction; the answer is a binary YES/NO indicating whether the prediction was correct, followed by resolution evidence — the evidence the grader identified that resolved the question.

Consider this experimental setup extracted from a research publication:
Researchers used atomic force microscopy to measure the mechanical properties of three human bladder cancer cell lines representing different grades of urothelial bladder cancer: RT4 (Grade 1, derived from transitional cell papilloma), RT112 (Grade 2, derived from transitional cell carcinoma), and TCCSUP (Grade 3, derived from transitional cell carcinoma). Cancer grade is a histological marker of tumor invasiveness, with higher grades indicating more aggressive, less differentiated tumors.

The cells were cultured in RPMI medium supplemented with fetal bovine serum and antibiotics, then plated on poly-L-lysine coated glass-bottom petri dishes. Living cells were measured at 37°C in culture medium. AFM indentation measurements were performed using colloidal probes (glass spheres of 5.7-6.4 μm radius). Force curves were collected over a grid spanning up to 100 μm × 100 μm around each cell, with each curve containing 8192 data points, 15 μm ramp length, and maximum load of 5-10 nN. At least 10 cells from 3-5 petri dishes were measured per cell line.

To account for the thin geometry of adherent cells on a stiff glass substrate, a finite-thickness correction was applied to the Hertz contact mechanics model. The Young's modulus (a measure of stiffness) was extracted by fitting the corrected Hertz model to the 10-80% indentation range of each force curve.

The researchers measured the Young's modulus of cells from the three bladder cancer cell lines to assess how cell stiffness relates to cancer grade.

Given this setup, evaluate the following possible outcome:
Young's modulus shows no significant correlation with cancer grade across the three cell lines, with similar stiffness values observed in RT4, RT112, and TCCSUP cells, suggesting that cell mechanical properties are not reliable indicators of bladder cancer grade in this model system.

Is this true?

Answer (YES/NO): NO